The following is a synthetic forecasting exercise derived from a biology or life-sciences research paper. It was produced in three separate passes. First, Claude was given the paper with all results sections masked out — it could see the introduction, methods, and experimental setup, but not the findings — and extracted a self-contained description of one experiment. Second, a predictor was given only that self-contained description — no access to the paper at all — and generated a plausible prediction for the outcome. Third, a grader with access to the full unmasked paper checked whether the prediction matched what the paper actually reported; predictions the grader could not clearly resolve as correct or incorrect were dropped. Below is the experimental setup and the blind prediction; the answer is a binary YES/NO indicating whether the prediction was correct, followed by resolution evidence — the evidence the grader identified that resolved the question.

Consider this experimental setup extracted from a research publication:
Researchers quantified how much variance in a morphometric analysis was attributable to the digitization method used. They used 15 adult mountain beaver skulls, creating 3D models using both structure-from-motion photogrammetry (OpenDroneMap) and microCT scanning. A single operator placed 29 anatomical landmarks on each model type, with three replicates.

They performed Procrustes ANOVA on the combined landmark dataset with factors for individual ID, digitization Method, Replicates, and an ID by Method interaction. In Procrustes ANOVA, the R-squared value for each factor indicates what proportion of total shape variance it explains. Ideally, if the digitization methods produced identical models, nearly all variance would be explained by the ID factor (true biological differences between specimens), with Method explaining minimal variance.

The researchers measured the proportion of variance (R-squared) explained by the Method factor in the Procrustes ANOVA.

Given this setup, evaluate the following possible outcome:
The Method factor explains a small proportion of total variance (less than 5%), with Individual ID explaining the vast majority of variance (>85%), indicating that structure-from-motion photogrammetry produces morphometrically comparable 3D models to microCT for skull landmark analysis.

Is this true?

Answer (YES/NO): YES